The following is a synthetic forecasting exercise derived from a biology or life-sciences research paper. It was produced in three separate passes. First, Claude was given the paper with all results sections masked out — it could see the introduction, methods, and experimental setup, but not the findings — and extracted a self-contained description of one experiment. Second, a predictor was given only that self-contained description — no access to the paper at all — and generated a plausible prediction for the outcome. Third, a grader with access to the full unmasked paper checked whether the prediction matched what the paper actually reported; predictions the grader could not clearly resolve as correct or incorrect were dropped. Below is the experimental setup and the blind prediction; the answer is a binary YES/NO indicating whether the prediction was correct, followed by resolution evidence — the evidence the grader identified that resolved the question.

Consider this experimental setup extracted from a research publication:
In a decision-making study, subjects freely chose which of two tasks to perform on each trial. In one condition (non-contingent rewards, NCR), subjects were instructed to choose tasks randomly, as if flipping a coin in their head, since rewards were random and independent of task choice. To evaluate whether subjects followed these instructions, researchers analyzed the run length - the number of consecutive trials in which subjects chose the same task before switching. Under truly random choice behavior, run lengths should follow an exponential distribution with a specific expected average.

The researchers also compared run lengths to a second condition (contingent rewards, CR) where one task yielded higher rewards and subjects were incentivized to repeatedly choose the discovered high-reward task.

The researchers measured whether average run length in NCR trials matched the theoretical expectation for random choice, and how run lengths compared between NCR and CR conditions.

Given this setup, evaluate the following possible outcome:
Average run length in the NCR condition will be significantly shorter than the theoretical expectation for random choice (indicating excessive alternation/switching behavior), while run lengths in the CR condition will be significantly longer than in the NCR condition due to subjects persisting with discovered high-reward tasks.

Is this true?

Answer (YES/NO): NO